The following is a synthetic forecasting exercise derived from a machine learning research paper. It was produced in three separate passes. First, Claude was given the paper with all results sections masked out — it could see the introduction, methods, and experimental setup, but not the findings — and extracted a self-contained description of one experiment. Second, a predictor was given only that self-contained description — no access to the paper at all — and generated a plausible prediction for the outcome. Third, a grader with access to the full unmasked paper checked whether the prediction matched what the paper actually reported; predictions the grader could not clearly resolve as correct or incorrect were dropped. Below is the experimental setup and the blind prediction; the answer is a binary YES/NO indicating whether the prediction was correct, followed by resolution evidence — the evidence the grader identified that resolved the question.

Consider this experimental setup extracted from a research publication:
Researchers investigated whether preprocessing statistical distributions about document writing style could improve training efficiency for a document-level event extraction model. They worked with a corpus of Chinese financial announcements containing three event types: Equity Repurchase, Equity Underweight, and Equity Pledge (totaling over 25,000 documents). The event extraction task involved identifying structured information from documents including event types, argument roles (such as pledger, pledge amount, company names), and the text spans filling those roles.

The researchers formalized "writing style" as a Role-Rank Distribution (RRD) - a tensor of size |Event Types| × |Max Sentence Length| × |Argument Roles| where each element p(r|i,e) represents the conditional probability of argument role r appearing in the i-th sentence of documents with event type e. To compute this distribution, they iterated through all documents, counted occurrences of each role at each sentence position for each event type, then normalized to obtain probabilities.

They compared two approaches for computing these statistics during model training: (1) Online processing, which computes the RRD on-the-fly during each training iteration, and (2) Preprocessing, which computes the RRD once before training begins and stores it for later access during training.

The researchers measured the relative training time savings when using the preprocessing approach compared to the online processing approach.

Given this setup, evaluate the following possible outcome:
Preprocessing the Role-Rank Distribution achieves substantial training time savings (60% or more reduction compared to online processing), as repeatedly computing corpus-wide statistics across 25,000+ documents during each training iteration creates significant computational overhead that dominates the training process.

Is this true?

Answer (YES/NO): NO